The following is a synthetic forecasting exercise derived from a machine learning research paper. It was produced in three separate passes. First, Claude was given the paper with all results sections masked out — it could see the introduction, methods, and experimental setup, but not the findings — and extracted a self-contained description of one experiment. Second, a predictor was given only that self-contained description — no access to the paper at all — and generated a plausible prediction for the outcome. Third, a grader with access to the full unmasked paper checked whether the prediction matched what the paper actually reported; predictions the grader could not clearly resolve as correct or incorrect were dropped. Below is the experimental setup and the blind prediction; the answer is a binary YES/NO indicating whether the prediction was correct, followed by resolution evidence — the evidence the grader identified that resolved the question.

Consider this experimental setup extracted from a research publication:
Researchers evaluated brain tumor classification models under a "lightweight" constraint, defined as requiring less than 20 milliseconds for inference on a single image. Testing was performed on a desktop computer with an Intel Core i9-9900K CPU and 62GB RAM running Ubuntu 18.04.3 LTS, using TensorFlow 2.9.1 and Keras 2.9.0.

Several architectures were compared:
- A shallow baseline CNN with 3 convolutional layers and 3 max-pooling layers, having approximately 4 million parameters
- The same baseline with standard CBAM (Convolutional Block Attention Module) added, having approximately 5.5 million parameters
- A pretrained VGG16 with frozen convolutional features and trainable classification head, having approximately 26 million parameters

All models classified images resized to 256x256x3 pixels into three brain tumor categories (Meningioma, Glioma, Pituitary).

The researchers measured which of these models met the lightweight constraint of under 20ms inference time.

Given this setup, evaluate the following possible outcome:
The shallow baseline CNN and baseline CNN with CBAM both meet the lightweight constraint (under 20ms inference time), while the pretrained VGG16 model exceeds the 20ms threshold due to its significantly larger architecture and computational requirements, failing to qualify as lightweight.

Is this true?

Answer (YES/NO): NO